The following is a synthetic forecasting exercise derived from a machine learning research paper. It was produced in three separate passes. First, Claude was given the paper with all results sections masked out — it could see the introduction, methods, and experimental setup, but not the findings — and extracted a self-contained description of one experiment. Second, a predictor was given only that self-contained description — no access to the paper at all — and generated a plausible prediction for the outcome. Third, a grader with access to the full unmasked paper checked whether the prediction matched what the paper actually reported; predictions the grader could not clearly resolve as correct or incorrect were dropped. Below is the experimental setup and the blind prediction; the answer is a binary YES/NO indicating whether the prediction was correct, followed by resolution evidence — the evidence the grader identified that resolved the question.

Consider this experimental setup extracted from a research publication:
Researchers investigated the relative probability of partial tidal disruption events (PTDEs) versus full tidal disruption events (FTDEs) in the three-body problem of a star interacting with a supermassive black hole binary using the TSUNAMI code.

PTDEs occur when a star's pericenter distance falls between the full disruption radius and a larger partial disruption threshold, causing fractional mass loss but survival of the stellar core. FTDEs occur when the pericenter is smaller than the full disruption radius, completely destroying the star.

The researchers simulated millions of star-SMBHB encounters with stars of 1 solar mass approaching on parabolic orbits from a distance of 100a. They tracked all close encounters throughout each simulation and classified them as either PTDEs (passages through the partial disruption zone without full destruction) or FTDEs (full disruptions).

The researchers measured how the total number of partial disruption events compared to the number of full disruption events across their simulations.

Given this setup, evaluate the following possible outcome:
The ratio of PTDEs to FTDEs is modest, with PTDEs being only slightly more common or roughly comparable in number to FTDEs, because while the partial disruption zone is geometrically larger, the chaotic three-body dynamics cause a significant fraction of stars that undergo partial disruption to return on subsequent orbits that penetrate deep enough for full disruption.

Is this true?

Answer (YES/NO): NO